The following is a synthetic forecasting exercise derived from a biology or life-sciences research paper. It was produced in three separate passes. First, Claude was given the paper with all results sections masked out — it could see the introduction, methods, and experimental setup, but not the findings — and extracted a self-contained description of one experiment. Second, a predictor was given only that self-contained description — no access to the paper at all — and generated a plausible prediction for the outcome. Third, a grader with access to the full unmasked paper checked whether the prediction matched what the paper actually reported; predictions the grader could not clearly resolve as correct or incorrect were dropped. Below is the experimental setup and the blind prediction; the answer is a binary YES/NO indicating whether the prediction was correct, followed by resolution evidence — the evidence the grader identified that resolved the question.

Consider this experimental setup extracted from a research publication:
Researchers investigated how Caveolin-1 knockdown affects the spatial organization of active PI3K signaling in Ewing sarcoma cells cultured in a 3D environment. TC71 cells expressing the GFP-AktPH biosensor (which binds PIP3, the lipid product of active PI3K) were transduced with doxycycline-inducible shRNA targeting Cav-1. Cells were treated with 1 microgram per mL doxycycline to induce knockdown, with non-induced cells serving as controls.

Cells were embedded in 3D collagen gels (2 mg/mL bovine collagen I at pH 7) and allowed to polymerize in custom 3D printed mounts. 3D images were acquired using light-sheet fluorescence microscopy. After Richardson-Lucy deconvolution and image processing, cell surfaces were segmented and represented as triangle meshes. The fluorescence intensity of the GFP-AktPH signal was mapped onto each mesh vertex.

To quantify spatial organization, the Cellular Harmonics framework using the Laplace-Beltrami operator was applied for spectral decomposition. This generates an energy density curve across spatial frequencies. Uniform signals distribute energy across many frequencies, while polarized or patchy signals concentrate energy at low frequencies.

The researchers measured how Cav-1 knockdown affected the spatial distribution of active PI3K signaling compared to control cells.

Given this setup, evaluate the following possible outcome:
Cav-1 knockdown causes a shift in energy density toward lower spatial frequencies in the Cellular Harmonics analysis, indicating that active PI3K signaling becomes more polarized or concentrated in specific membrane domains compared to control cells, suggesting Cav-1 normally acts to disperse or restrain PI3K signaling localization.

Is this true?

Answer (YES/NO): YES